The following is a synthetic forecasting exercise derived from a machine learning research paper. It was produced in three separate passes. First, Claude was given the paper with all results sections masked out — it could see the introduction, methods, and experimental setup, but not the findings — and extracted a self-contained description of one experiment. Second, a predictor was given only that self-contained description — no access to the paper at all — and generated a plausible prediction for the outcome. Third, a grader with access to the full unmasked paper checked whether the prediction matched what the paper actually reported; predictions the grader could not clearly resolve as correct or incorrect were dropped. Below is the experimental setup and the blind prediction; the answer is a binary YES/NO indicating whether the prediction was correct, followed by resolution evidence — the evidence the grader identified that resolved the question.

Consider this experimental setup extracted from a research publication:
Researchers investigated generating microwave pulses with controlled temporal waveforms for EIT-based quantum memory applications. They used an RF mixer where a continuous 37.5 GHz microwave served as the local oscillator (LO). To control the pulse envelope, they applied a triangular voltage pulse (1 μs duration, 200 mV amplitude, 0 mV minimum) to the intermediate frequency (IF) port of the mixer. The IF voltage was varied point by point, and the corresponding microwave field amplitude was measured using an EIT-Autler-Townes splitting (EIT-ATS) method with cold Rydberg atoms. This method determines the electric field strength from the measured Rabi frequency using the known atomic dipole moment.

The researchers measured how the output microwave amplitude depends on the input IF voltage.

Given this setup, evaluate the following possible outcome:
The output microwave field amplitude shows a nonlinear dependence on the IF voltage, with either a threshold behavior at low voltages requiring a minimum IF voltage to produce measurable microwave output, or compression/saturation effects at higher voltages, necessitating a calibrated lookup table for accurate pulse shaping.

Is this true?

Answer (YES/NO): NO